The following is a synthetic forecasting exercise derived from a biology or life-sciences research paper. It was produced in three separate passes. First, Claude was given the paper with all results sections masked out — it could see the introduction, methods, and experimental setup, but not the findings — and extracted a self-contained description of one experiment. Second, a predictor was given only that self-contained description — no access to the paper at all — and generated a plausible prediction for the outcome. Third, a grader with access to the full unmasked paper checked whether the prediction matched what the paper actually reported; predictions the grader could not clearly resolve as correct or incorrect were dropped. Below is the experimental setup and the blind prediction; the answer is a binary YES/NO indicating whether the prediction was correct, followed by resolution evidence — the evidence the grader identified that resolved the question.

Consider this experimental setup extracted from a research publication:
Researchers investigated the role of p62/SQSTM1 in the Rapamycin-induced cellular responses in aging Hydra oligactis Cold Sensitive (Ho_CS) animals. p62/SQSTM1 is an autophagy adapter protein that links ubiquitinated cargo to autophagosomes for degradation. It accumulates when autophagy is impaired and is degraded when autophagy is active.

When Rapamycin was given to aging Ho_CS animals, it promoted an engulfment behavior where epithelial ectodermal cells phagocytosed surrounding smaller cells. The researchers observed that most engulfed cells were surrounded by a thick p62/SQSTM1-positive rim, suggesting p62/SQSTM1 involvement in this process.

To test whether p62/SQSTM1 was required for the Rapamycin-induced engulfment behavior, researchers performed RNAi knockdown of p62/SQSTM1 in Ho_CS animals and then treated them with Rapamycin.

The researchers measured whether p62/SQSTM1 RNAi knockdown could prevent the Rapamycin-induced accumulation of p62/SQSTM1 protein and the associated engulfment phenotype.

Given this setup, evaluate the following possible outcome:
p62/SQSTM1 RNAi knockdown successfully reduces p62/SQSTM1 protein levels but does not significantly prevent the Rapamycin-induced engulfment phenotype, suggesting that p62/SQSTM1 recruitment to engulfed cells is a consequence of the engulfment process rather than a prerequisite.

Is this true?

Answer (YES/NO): NO